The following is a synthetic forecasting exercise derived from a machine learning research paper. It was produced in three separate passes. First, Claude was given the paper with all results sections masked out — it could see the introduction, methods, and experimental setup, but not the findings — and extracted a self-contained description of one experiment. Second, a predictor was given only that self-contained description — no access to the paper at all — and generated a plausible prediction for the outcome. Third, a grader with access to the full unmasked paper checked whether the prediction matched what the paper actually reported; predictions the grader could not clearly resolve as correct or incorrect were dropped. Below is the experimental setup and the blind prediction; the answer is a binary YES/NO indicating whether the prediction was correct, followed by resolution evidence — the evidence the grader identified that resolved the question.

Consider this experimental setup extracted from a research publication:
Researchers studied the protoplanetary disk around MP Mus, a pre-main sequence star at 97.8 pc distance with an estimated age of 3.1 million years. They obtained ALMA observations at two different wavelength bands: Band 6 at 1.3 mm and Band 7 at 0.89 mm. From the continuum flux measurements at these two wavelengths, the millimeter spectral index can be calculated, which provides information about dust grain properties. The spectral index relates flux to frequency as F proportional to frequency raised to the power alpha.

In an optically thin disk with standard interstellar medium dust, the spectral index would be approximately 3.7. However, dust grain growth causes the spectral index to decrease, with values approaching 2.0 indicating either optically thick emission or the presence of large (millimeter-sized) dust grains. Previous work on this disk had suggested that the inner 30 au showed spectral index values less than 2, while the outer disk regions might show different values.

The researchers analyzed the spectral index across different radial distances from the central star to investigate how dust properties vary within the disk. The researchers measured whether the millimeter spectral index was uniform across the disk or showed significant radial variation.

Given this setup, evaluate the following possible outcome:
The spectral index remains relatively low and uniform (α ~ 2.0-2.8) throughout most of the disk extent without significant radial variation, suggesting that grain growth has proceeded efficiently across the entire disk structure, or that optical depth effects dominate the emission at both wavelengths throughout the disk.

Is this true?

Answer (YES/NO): NO